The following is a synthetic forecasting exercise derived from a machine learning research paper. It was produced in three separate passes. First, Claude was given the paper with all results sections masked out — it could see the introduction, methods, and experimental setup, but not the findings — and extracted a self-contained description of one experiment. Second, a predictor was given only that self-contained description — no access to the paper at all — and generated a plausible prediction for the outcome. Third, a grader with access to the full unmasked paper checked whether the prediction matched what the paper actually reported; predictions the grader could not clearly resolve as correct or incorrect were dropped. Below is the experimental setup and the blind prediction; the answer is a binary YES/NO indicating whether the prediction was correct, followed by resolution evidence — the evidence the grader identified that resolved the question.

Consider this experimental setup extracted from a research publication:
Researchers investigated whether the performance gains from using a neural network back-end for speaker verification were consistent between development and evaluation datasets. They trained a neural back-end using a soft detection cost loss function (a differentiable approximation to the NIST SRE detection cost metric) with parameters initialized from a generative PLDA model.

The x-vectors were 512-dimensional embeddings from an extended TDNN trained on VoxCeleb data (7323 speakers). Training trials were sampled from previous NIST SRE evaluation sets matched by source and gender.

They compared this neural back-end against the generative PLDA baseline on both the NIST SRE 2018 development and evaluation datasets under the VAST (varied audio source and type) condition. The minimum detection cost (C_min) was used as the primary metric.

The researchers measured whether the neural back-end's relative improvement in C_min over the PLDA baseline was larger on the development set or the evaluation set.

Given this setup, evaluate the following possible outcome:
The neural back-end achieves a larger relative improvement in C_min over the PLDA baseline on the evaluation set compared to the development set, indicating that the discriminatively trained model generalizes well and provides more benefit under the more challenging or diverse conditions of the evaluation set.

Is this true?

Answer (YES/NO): NO